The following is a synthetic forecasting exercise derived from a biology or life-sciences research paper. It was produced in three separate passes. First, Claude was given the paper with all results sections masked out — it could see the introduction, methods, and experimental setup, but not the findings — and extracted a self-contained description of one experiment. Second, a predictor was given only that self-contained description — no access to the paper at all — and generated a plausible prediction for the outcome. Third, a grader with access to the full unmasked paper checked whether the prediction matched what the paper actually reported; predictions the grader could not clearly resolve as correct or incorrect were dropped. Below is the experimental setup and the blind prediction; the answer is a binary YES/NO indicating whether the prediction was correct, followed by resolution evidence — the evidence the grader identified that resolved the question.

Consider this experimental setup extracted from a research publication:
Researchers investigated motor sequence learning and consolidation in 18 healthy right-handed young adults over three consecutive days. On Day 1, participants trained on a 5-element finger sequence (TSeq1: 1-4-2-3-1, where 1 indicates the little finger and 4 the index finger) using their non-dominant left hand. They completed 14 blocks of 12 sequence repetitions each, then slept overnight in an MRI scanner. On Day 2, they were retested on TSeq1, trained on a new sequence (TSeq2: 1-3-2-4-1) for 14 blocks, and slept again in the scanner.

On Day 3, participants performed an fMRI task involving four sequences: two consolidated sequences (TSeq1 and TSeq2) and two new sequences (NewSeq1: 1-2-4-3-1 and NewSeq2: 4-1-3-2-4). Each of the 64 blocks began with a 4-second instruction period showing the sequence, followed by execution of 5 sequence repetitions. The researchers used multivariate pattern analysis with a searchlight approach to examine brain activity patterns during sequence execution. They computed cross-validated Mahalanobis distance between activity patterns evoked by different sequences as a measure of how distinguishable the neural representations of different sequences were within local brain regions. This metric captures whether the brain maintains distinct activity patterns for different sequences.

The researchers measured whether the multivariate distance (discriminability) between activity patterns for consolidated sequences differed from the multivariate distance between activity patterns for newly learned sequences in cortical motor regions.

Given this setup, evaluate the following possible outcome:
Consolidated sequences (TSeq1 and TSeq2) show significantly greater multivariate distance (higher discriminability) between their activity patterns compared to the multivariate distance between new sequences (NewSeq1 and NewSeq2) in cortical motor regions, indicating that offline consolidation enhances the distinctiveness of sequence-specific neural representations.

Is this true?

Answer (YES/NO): YES